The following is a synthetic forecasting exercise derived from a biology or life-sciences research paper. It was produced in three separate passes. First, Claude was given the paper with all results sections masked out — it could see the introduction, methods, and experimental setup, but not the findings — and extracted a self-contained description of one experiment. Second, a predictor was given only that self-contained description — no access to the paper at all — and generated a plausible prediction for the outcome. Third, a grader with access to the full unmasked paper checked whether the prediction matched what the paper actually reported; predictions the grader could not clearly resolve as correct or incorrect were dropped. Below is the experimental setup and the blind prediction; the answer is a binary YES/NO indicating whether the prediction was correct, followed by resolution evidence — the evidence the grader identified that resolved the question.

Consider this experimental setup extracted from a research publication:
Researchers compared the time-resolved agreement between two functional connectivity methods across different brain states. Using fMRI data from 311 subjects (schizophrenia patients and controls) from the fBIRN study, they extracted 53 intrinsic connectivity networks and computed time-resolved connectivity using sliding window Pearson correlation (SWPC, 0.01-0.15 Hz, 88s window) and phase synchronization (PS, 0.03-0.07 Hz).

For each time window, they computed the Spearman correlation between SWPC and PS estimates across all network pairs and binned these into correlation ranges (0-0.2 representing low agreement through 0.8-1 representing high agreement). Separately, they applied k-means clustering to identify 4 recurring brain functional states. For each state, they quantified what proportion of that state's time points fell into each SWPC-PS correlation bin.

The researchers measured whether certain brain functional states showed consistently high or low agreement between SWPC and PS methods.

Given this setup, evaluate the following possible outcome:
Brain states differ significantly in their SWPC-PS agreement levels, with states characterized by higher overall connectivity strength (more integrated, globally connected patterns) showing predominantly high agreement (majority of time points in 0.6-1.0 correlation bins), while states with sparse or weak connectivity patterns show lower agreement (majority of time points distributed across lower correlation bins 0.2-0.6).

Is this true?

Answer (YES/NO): NO